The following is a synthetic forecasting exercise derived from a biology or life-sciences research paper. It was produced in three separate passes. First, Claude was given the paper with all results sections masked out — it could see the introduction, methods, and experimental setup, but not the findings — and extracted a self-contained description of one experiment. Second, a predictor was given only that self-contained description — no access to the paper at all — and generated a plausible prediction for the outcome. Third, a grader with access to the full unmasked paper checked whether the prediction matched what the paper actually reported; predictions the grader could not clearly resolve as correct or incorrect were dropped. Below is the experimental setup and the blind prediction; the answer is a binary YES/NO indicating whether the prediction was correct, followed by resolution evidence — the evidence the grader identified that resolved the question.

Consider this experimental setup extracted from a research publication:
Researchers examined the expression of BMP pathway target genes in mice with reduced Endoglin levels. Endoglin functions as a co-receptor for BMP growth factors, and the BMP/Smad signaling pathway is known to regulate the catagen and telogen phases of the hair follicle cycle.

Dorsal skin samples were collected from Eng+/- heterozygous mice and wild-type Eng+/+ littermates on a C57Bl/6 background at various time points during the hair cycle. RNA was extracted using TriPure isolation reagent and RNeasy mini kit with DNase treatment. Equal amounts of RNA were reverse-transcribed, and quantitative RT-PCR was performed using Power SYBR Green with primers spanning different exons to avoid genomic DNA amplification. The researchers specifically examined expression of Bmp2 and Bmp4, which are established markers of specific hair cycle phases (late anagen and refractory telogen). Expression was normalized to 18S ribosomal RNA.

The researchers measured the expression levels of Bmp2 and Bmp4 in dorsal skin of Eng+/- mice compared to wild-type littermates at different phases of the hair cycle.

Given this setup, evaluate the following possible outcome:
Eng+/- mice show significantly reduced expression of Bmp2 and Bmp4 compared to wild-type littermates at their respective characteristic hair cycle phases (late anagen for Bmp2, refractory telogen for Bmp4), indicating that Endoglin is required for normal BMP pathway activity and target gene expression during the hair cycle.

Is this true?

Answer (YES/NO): NO